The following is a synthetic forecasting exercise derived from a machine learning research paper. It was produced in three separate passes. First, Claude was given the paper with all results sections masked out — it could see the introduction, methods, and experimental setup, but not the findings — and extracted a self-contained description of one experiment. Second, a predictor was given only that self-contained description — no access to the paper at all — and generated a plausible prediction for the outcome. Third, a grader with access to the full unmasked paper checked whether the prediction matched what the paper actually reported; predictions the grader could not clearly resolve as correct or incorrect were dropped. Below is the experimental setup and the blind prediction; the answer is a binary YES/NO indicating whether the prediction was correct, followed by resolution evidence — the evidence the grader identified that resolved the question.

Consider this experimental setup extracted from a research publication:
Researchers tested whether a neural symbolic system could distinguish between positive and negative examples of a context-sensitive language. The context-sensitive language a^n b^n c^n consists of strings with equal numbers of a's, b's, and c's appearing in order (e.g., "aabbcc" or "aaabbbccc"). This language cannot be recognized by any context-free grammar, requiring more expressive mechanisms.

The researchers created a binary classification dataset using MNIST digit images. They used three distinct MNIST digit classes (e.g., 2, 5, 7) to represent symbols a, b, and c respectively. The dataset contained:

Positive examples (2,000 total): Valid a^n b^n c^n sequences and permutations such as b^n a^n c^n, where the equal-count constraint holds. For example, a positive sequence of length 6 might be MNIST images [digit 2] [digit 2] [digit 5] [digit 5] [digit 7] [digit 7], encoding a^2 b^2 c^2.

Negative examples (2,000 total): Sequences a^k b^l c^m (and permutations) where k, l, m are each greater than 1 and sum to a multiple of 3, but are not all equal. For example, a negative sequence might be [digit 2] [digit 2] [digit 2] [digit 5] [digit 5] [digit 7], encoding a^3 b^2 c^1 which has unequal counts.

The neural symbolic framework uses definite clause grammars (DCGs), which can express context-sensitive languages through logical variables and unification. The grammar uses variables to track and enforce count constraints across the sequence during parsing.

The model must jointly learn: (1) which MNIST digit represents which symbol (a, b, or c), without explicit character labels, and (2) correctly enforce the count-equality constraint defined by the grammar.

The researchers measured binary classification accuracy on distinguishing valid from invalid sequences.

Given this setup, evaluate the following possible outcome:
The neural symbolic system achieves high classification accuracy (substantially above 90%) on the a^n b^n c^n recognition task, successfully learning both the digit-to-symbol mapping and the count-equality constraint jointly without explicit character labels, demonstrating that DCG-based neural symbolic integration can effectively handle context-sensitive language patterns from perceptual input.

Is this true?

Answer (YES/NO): YES